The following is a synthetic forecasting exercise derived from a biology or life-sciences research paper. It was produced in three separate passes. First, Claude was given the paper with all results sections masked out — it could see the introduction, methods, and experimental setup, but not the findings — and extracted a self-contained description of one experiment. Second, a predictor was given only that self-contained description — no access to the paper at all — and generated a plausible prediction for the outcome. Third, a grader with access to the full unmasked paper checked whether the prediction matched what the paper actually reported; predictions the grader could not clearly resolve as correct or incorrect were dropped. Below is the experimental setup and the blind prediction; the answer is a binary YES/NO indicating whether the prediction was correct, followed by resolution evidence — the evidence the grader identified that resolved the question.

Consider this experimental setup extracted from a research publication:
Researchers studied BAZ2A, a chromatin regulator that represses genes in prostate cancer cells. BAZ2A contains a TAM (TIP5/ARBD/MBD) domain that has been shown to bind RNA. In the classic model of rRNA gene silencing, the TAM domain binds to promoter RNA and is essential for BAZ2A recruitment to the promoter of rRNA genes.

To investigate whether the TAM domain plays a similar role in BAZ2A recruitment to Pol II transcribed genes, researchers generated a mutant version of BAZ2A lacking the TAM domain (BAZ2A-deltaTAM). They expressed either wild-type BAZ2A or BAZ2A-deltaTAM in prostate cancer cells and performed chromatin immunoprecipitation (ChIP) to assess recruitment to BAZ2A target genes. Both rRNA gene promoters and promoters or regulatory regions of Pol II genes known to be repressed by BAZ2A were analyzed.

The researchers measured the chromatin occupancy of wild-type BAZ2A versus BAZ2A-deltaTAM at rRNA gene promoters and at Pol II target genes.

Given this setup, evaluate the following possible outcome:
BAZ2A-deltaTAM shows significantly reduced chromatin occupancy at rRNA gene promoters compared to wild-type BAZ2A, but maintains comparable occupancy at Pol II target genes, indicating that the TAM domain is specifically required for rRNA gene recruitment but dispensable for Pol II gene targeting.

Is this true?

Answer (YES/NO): YES